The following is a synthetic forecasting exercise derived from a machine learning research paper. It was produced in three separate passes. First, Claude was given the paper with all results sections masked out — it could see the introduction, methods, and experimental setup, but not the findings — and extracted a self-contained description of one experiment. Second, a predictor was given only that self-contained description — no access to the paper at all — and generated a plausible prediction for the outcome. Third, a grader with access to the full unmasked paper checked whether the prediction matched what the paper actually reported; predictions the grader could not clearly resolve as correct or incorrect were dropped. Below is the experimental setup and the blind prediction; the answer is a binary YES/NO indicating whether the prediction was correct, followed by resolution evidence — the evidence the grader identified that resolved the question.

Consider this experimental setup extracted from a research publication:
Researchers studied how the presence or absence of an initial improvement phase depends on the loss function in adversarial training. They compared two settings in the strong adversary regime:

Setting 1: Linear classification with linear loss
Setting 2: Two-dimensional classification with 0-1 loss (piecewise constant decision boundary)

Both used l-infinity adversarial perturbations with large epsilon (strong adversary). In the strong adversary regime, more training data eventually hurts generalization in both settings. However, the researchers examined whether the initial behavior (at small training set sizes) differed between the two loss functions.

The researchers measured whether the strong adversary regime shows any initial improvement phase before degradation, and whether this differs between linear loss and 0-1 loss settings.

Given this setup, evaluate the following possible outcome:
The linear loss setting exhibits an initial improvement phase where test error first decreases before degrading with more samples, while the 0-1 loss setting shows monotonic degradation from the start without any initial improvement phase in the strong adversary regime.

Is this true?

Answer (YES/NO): YES